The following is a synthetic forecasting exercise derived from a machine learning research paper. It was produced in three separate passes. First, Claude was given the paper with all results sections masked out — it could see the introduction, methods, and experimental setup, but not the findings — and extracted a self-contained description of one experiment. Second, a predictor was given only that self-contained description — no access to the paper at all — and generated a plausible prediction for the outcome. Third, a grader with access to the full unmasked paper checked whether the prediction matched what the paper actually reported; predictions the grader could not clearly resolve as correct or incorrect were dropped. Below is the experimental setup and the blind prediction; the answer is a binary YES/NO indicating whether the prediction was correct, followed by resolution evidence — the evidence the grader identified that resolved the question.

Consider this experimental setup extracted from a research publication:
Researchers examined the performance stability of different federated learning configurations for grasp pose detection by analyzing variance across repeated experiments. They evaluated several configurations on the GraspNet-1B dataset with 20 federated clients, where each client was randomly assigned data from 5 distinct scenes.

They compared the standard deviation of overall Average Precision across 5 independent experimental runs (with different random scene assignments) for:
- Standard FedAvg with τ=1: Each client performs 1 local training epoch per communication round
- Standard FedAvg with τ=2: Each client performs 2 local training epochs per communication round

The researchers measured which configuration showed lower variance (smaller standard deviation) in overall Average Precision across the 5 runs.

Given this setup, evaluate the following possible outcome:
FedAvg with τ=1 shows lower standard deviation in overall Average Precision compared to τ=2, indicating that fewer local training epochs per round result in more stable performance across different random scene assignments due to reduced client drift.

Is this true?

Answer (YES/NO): NO